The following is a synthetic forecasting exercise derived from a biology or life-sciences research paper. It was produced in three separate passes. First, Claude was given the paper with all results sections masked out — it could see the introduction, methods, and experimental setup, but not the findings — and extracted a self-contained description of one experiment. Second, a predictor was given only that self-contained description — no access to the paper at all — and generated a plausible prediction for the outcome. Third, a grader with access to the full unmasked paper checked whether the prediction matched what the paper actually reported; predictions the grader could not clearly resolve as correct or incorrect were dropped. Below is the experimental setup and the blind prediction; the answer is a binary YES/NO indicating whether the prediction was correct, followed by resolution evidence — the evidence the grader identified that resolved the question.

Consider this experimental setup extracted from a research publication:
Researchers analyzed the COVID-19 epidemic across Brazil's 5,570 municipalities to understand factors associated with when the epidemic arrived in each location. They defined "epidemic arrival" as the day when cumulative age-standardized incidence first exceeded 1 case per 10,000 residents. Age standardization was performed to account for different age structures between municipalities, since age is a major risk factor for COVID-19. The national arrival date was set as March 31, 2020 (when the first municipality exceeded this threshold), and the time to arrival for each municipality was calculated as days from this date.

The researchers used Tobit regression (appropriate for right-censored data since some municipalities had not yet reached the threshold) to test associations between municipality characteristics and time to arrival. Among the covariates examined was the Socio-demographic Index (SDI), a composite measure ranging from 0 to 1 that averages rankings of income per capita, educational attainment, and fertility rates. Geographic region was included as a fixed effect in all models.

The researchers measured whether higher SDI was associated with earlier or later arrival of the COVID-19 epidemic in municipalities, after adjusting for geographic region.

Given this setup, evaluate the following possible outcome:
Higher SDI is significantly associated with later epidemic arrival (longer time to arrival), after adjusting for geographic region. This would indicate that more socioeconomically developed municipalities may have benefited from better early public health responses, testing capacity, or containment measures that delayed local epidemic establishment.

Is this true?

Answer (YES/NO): NO